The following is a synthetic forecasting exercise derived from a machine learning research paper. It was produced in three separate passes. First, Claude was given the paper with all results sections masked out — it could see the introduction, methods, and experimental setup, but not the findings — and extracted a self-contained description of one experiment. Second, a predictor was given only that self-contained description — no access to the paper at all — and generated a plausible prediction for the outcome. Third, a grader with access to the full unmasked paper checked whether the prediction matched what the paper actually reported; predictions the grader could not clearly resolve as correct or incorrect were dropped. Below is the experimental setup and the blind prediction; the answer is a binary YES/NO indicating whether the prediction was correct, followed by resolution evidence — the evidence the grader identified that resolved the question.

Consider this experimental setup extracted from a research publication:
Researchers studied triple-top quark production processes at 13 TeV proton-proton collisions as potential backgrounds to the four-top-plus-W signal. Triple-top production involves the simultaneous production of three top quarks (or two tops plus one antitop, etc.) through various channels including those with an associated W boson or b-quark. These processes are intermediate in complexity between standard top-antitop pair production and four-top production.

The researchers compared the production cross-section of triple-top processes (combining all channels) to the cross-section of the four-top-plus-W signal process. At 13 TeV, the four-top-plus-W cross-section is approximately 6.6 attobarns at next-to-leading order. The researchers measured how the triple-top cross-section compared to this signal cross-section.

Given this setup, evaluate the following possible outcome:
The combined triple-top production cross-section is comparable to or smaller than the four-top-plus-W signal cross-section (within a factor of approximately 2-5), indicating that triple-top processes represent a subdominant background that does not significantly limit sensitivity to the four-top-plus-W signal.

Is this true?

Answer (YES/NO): NO